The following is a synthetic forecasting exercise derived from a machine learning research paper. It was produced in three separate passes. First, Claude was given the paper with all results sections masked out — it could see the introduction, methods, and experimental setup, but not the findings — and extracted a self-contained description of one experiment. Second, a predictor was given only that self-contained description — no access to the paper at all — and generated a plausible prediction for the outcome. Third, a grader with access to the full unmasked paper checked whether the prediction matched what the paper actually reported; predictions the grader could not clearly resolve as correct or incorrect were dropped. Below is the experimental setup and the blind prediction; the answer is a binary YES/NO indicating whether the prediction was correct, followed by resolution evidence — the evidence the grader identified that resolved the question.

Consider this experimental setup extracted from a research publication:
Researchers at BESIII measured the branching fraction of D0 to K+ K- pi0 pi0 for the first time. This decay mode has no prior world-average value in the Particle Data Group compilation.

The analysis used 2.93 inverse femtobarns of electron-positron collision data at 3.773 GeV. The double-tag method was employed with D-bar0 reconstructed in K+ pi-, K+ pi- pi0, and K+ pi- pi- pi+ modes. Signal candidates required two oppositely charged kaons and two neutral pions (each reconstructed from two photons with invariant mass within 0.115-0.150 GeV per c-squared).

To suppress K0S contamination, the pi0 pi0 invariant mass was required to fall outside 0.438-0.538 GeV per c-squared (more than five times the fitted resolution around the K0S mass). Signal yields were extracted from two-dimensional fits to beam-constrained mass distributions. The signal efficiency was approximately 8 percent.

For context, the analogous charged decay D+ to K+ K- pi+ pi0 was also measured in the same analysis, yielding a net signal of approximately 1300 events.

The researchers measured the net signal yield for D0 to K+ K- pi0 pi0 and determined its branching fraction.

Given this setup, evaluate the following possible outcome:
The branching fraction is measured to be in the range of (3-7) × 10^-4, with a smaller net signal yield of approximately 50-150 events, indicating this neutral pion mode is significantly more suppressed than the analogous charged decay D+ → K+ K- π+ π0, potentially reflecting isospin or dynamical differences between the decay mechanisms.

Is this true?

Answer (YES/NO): YES